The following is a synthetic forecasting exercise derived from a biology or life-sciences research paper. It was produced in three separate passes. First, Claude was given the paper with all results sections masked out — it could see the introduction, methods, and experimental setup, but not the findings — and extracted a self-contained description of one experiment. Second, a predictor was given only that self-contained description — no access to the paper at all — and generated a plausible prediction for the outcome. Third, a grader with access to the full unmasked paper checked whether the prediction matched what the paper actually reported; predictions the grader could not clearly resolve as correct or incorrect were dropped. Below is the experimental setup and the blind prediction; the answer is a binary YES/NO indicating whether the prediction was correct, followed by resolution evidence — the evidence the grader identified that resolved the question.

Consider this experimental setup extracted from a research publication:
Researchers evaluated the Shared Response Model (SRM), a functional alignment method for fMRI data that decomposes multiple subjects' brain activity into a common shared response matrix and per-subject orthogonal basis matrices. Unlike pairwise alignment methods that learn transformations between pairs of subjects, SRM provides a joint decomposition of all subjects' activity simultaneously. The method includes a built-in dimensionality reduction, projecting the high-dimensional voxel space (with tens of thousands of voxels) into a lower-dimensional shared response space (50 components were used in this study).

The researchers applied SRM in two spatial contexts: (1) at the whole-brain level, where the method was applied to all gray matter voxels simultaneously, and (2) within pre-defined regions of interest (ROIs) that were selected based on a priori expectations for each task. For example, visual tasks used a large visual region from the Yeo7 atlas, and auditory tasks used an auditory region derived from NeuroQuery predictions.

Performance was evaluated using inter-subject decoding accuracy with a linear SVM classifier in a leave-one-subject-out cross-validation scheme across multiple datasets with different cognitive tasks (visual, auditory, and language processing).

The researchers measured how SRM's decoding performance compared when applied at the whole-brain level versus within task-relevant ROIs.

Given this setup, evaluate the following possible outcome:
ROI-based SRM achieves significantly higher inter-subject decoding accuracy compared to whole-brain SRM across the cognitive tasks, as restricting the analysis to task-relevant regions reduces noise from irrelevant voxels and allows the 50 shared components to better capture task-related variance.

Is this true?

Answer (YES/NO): YES